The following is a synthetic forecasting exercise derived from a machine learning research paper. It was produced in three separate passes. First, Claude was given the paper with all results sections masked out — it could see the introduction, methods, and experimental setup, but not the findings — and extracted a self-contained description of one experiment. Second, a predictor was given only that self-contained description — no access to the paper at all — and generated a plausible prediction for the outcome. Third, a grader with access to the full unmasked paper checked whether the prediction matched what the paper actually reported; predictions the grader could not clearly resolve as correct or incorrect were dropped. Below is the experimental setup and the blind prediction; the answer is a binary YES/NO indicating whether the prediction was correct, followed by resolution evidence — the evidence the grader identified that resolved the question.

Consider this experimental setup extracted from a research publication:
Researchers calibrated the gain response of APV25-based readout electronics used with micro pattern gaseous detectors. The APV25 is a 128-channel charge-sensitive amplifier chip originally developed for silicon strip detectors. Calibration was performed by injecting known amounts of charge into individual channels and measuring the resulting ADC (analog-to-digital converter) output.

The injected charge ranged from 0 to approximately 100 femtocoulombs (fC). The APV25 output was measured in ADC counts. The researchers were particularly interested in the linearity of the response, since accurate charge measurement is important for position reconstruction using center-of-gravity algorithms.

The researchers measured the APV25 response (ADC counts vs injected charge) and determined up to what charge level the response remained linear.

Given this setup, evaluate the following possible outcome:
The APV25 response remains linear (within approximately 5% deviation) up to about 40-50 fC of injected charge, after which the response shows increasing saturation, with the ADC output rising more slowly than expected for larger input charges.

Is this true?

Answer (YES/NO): NO